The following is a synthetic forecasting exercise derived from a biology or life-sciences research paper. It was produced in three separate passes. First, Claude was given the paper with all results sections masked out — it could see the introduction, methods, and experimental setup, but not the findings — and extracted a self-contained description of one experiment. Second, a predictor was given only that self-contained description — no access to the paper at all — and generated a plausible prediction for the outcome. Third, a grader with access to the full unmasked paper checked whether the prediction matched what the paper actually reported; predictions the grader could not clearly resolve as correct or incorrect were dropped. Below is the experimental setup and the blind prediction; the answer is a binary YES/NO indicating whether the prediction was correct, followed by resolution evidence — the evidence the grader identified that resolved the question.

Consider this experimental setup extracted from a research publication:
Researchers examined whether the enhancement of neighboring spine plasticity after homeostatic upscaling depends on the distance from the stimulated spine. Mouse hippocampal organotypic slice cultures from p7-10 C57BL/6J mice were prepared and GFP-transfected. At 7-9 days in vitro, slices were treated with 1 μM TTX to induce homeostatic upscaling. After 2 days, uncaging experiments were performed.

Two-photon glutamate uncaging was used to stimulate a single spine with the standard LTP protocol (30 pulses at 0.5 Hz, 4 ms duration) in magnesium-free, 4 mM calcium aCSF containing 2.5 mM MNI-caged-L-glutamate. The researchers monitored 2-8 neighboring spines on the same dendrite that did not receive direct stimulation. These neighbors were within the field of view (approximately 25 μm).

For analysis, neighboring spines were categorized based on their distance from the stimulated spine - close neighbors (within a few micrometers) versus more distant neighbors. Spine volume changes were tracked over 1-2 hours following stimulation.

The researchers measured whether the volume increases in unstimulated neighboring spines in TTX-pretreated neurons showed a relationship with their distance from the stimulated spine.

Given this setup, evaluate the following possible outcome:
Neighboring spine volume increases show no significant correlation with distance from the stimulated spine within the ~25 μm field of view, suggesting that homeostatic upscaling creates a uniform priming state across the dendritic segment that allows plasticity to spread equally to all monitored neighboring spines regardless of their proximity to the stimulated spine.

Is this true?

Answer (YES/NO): NO